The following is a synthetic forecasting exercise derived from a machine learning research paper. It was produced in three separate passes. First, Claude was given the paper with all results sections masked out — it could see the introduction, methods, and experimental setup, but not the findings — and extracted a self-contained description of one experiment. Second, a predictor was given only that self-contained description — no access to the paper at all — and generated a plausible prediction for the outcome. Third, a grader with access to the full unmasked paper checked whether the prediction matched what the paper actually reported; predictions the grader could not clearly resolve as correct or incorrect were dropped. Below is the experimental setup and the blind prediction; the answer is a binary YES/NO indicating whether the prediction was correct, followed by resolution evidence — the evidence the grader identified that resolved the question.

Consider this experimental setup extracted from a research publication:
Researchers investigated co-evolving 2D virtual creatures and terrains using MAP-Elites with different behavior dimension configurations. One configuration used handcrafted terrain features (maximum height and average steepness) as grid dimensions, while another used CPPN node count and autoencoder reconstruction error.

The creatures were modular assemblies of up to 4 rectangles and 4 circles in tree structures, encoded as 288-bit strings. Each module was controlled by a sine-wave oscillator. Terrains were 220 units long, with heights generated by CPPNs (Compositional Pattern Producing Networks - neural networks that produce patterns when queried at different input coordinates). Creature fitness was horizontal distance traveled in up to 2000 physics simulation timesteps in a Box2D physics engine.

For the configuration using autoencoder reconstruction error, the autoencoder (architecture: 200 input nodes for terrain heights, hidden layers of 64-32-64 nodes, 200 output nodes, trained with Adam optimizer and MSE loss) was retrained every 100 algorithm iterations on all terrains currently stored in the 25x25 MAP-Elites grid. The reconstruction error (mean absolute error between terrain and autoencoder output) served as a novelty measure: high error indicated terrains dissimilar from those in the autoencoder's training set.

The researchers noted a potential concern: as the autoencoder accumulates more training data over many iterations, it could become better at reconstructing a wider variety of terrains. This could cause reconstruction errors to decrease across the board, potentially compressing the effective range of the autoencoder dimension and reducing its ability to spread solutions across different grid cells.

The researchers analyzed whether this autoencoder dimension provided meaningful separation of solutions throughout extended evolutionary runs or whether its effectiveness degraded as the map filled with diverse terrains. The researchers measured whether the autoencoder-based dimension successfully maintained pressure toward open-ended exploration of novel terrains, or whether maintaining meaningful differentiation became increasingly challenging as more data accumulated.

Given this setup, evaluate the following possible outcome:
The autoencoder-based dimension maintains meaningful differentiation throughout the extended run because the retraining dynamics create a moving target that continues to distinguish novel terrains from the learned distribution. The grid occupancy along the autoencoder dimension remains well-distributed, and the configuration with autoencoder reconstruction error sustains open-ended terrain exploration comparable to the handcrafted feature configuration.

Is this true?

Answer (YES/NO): NO